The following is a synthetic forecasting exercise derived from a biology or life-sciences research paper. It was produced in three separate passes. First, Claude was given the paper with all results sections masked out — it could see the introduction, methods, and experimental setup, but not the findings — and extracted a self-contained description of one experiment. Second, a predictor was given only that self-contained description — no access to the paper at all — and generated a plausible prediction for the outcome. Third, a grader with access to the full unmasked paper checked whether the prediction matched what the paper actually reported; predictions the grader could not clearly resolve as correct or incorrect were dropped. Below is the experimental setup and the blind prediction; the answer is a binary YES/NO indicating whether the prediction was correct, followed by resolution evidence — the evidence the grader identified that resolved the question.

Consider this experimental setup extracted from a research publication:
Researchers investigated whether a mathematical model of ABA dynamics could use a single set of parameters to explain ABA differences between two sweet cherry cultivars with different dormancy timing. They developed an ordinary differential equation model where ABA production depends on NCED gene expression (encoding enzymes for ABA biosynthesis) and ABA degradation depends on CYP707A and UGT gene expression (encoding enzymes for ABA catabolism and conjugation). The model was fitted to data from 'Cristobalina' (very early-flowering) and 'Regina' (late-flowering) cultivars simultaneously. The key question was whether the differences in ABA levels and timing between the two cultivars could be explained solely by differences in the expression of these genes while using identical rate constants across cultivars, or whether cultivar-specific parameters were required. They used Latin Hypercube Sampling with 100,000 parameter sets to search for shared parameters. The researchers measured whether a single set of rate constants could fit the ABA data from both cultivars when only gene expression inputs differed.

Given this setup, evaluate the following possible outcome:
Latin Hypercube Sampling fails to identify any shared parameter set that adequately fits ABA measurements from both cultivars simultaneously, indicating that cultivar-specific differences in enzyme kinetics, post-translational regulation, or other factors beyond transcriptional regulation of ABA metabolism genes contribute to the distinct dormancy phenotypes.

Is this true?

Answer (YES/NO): NO